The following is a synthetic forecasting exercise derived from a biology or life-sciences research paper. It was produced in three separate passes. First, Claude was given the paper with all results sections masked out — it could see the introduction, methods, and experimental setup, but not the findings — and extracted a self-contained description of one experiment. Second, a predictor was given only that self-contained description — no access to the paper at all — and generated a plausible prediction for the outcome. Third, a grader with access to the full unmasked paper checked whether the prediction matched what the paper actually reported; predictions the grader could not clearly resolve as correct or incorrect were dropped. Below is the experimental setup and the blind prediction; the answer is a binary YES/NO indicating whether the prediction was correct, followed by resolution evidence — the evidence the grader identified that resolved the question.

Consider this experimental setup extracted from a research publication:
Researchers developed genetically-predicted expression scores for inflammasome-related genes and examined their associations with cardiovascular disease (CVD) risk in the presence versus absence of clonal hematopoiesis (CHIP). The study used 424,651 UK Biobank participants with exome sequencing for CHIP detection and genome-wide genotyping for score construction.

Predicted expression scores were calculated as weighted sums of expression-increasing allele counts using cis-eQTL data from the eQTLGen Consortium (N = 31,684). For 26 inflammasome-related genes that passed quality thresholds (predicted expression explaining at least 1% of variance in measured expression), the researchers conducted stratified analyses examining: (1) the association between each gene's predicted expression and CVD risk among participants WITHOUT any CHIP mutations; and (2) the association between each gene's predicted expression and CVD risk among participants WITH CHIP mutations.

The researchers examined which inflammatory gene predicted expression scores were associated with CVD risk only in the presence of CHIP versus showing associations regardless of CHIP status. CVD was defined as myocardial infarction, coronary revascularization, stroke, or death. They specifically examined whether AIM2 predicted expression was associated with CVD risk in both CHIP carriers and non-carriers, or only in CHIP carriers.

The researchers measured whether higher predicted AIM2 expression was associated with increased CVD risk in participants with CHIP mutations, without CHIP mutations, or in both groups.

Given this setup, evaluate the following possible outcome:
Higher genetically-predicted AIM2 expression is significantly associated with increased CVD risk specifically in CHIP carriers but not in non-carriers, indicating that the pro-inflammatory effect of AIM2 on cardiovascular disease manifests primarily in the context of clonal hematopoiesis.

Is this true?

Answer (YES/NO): YES